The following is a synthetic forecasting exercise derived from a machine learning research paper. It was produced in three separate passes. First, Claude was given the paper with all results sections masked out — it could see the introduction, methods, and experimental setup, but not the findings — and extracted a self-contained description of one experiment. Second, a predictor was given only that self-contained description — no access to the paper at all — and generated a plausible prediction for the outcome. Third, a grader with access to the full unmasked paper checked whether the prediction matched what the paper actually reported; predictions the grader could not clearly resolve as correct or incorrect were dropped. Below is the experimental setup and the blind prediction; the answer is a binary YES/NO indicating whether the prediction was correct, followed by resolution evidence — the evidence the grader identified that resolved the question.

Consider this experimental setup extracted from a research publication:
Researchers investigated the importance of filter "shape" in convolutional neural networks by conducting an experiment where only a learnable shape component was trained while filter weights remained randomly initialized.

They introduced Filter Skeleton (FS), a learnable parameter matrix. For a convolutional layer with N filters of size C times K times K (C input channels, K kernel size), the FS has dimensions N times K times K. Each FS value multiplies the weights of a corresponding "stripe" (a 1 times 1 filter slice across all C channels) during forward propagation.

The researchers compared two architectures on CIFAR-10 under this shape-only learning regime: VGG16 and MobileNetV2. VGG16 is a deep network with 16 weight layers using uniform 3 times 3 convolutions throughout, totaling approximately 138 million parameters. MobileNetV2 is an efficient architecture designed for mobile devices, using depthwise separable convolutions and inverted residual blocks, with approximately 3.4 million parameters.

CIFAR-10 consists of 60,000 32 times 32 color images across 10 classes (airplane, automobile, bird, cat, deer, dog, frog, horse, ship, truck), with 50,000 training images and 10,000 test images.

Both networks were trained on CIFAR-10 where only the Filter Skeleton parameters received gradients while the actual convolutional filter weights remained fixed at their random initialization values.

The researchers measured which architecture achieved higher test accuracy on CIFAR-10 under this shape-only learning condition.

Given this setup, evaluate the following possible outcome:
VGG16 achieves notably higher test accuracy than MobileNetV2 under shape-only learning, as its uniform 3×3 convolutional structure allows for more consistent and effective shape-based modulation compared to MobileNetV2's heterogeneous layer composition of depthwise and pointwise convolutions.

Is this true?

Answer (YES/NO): NO